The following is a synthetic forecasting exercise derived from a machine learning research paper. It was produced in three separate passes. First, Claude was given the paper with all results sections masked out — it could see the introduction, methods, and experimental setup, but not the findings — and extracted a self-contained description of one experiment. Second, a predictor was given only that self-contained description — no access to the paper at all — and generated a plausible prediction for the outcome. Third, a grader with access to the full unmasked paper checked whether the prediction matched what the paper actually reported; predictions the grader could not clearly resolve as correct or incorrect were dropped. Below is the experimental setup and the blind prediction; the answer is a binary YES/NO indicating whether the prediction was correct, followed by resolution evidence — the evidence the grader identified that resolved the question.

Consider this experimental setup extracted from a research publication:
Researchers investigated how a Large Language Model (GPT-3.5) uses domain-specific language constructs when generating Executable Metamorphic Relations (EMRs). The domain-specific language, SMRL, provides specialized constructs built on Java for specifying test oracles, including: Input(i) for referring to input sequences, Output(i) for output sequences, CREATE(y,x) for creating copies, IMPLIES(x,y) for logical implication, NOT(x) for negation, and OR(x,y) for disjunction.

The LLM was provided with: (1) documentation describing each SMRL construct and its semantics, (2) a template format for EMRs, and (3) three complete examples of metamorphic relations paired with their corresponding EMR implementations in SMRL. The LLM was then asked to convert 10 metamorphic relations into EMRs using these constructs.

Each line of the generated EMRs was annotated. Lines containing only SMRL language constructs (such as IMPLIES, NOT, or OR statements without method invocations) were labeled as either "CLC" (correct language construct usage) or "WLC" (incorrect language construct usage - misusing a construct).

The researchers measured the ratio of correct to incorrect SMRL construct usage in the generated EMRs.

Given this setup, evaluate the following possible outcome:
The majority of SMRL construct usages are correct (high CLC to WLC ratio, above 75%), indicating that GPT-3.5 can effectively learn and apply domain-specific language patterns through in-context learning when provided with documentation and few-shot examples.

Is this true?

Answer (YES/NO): YES